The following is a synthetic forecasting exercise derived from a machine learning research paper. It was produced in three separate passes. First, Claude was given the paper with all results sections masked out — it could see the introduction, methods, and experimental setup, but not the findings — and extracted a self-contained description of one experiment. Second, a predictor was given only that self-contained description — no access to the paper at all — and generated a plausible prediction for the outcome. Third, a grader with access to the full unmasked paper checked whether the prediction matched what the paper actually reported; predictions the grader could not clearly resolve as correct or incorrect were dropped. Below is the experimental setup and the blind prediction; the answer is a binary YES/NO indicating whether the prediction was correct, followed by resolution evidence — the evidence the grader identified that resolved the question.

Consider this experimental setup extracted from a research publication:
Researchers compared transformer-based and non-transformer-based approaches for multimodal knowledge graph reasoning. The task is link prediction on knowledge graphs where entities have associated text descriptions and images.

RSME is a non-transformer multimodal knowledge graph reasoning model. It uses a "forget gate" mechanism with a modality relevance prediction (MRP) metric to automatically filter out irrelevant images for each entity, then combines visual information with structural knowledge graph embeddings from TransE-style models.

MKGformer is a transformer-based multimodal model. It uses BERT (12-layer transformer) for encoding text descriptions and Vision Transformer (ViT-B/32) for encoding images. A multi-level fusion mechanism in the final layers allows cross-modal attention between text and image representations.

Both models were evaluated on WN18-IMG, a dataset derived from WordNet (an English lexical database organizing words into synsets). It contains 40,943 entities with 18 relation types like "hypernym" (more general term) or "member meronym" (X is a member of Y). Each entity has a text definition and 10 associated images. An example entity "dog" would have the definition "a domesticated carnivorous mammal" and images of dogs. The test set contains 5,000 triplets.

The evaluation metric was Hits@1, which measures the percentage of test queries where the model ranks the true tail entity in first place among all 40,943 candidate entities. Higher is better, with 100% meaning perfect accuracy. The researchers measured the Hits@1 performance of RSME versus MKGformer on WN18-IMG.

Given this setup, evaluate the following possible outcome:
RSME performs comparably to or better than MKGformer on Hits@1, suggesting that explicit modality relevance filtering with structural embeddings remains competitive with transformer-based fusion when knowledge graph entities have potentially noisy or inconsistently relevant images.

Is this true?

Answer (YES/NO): YES